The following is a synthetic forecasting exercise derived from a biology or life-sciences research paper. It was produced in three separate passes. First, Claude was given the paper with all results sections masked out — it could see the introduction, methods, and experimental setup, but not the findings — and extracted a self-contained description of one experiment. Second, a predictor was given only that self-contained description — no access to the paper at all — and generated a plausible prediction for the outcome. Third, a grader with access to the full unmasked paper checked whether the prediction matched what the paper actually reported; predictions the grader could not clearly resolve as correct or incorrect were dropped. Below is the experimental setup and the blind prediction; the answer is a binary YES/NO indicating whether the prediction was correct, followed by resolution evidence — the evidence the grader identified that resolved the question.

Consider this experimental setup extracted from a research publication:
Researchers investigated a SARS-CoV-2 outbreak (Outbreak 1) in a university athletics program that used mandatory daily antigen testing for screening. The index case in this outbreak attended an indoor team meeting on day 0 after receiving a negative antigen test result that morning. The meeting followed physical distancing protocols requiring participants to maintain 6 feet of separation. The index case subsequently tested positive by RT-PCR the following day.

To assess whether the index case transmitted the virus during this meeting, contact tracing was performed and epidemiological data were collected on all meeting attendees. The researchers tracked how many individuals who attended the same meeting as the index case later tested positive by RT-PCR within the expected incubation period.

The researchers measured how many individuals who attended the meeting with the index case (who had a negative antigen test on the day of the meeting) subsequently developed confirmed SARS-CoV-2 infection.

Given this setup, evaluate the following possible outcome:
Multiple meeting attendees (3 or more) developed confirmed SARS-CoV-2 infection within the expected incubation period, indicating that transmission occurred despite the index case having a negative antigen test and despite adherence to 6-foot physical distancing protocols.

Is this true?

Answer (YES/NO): YES